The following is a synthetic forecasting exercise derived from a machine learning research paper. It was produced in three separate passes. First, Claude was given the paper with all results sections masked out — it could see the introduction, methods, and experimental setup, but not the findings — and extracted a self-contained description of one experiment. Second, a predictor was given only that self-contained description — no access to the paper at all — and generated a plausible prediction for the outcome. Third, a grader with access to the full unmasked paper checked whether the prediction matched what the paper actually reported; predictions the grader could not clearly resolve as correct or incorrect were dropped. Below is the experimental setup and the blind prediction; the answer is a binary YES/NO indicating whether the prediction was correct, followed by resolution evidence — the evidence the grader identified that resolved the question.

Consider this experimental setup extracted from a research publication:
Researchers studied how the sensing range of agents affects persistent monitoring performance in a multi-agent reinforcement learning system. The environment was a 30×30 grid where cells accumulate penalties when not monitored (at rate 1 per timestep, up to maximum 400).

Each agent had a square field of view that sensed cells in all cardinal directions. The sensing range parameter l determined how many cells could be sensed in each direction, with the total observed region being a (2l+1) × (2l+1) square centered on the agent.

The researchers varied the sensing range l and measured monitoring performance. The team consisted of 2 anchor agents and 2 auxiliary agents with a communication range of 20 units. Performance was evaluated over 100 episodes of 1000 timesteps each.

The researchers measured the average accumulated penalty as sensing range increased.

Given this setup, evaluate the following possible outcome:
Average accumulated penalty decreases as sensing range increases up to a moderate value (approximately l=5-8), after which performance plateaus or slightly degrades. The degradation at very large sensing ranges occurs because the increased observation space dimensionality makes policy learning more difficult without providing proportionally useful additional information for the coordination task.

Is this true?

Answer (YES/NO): NO